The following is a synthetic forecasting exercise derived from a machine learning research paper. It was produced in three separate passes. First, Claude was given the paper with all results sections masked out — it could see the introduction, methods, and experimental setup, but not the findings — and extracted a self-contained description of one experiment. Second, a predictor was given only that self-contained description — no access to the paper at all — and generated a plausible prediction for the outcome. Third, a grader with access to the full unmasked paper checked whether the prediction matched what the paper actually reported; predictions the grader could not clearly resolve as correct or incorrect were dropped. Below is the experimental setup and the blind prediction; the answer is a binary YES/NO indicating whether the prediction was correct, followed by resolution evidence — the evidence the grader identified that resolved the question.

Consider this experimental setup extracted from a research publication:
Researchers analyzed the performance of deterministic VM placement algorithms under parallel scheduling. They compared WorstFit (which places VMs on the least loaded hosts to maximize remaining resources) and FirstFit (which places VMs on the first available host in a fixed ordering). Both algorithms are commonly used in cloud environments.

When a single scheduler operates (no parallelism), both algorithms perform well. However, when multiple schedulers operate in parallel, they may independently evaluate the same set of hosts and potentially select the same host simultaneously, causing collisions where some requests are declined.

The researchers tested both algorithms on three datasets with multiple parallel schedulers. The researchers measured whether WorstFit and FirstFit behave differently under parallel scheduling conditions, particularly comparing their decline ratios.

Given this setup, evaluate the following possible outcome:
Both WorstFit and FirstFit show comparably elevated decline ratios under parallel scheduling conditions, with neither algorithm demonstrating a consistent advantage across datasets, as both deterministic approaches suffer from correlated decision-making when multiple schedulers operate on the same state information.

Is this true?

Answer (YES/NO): NO